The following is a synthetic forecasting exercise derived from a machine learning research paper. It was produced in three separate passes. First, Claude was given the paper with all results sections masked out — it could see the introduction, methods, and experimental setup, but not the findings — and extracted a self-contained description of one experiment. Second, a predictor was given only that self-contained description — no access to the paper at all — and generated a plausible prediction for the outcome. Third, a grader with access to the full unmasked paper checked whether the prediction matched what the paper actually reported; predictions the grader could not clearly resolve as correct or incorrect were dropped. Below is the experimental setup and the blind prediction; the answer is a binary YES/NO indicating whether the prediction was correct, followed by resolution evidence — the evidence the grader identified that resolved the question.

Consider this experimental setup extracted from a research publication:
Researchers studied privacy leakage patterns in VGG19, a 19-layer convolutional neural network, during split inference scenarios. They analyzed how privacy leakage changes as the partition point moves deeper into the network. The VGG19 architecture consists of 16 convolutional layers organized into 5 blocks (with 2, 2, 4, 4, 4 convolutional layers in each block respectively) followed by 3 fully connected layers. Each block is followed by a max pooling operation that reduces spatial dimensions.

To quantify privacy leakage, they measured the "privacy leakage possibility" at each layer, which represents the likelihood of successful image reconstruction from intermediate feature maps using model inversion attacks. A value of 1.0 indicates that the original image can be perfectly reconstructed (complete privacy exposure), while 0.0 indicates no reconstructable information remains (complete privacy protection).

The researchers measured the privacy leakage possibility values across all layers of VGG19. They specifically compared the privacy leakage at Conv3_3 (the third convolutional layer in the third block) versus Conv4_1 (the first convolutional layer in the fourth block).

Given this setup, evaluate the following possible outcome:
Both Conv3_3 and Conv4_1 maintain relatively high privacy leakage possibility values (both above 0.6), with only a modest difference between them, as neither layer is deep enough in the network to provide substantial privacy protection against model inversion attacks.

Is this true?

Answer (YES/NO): NO